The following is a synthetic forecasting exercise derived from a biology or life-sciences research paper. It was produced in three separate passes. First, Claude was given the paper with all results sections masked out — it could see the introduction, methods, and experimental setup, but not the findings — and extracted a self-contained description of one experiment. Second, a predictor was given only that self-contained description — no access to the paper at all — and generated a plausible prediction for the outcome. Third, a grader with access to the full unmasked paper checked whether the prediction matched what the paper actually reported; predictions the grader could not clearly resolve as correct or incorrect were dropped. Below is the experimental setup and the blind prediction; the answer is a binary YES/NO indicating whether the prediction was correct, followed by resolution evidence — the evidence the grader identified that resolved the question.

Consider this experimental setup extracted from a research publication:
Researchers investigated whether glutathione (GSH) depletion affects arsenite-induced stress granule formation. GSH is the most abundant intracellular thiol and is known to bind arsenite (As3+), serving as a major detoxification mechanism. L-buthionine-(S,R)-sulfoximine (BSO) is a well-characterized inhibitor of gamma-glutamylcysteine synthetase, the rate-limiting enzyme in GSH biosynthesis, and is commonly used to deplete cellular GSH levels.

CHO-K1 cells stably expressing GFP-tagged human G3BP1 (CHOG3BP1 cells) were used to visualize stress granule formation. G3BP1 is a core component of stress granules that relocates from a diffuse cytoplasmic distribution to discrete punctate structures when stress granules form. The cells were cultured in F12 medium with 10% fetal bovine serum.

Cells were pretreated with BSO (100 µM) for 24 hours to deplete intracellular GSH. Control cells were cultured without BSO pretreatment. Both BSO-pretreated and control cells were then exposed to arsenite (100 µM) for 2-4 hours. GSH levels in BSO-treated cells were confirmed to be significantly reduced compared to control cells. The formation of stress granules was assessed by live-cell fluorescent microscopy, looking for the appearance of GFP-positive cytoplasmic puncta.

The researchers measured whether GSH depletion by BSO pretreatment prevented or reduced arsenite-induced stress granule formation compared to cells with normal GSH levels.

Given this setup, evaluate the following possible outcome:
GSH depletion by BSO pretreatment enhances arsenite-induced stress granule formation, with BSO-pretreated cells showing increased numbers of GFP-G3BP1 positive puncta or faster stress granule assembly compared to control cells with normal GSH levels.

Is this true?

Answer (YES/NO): NO